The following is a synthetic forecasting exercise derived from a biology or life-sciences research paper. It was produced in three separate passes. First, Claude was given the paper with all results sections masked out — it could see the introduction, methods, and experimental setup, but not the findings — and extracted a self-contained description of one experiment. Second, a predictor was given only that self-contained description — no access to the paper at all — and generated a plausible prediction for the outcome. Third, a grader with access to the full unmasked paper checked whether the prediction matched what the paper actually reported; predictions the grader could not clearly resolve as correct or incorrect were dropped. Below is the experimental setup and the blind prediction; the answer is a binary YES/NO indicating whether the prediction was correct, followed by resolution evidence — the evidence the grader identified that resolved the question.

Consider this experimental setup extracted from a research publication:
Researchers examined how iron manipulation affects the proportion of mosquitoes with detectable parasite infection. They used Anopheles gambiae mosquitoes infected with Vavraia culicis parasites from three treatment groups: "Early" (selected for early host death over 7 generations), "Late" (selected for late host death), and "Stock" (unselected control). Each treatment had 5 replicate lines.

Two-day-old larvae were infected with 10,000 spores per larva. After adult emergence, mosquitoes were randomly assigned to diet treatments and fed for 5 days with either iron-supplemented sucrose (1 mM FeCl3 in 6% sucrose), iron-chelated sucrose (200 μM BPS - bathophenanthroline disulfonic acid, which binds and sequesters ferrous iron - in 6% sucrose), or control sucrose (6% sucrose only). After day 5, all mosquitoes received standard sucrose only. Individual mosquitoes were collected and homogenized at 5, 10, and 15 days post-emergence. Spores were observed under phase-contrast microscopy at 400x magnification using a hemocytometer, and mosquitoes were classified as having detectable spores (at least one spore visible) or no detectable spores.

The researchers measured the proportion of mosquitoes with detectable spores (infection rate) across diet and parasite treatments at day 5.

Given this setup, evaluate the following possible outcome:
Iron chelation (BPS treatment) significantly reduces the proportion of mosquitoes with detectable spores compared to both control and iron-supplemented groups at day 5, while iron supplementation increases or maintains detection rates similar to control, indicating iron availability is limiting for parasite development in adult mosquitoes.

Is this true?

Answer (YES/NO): YES